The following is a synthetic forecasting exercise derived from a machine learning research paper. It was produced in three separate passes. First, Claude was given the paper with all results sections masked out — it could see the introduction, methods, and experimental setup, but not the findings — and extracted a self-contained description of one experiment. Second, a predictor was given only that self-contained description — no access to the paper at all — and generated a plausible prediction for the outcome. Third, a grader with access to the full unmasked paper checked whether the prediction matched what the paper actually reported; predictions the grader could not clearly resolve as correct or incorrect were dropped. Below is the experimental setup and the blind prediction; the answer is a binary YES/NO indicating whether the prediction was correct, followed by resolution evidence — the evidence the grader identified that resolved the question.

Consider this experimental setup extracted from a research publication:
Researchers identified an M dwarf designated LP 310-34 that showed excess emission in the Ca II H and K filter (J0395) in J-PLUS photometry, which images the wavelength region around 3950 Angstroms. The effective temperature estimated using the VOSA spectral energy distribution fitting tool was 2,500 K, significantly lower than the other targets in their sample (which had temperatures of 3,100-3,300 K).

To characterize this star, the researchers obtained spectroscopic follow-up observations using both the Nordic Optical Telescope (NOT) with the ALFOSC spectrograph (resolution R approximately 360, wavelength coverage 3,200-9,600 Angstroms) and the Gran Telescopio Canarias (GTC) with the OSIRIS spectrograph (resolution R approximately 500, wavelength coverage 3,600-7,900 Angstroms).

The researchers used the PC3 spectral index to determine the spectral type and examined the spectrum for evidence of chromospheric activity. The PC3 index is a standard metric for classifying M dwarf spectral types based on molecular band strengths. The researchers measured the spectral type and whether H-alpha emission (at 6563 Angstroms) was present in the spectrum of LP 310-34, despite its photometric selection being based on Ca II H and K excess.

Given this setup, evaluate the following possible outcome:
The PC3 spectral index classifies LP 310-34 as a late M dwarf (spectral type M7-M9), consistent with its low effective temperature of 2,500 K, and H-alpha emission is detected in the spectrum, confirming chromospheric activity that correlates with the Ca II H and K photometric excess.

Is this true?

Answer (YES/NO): YES